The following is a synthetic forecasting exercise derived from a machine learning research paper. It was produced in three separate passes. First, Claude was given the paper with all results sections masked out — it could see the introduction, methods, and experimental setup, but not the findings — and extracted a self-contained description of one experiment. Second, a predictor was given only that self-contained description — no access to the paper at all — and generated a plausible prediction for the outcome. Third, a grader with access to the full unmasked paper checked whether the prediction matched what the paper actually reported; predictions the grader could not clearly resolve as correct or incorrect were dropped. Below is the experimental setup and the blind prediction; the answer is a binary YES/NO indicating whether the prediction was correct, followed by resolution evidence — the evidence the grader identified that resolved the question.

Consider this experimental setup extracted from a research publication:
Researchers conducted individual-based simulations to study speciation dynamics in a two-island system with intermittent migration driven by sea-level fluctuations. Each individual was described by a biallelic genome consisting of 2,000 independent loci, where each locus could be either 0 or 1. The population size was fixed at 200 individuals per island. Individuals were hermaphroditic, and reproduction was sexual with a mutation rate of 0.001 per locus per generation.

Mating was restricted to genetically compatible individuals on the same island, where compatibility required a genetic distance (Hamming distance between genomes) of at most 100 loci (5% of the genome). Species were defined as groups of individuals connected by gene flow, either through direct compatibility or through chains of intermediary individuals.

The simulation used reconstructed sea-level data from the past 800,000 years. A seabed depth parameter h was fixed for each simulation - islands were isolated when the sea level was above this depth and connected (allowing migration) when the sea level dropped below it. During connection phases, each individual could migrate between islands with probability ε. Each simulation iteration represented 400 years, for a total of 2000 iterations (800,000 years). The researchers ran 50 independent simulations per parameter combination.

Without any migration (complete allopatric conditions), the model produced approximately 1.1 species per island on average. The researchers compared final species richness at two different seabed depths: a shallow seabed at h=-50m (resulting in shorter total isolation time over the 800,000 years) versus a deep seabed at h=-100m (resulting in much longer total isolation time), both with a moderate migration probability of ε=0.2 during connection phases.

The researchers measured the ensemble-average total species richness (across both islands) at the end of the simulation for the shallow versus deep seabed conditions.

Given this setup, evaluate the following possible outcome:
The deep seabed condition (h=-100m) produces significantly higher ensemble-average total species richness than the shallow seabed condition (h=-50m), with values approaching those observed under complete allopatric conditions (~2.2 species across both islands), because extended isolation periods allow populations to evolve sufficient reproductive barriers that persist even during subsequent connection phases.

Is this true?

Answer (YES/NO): NO